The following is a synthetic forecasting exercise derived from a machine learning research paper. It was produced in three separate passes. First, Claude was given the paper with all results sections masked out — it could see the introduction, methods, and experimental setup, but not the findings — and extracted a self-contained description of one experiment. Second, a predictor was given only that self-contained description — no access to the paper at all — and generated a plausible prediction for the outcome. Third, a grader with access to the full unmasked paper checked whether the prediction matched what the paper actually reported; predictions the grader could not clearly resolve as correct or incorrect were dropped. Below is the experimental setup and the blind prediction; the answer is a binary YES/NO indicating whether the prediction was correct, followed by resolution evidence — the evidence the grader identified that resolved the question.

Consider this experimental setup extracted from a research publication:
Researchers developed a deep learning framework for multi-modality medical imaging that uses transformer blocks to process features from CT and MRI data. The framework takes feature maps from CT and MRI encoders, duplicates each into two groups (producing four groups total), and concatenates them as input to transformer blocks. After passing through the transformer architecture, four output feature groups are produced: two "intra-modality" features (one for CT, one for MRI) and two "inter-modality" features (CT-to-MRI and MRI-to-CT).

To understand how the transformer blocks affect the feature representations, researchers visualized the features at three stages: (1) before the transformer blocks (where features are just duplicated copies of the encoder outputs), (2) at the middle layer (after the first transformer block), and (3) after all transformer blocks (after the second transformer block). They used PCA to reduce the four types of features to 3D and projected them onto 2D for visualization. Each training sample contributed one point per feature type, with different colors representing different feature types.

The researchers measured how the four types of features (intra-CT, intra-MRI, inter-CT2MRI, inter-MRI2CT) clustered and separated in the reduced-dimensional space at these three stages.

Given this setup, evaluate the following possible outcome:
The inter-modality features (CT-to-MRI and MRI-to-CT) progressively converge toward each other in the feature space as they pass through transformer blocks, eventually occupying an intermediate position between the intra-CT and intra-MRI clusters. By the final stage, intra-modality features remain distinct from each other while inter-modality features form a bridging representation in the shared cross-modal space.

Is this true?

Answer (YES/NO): NO